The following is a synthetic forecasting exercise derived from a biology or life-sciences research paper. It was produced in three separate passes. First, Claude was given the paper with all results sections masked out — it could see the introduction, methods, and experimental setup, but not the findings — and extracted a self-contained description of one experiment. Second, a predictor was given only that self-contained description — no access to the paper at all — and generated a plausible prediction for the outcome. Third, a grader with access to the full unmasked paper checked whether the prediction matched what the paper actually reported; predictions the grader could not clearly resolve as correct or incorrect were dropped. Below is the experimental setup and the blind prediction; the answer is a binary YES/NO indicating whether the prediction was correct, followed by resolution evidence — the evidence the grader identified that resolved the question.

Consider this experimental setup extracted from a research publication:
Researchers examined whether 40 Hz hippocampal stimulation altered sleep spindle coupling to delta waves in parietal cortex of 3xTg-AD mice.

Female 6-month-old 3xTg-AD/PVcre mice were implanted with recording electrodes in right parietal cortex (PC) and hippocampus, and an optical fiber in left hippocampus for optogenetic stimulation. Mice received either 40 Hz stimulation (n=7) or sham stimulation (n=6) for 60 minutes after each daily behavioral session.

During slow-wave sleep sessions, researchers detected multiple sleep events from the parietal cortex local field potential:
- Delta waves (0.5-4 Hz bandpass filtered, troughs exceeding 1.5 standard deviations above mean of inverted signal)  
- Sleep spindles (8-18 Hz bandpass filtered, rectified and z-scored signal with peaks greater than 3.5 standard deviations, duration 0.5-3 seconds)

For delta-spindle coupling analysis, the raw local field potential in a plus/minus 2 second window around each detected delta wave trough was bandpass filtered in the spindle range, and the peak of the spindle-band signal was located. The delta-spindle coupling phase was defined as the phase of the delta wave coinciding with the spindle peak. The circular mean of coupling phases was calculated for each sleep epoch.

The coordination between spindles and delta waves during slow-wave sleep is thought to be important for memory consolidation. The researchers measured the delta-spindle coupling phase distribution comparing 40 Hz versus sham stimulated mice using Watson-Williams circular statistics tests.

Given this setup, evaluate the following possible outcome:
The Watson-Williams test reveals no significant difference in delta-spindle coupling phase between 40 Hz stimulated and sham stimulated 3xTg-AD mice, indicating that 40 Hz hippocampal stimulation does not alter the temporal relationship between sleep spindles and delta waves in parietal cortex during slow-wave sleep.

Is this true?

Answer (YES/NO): YES